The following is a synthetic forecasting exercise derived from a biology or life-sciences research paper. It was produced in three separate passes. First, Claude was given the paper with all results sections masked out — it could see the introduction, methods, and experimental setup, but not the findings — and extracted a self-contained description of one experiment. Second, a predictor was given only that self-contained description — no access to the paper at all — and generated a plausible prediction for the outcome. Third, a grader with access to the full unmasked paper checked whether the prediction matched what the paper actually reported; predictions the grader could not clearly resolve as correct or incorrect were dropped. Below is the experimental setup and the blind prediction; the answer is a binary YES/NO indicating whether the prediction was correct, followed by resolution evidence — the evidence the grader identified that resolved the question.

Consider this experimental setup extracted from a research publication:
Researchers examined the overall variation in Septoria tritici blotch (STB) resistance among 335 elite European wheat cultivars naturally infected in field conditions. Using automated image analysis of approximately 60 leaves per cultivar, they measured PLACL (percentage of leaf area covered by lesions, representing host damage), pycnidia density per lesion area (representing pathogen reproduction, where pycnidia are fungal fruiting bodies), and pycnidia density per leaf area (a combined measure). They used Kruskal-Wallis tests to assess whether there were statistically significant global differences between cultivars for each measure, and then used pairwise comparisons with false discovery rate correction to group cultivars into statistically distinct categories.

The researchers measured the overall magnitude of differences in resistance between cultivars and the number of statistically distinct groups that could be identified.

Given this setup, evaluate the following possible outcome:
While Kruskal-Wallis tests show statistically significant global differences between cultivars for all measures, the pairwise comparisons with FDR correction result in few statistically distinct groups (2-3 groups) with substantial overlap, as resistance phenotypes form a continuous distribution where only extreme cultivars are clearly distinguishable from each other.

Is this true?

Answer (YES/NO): NO